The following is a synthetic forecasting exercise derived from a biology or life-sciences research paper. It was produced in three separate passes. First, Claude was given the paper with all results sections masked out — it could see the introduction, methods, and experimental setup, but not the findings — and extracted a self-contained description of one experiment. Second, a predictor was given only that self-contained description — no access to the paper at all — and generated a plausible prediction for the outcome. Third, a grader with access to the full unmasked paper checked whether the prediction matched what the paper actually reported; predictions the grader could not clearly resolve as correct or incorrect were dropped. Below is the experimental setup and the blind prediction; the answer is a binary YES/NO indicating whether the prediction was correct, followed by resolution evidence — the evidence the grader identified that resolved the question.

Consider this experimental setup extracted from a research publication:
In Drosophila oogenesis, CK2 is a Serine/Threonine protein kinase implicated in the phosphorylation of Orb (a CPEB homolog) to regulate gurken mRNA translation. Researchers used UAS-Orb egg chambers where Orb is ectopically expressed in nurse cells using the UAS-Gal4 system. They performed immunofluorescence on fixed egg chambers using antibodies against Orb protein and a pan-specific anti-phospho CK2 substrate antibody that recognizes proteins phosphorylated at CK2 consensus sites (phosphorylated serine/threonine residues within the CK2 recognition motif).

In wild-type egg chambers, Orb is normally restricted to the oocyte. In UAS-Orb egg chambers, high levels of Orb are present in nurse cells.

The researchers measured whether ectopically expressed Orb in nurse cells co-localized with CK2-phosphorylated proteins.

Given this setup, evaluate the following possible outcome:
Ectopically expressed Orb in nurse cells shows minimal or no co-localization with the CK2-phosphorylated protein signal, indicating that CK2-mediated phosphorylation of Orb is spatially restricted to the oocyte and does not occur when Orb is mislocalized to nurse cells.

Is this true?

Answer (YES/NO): NO